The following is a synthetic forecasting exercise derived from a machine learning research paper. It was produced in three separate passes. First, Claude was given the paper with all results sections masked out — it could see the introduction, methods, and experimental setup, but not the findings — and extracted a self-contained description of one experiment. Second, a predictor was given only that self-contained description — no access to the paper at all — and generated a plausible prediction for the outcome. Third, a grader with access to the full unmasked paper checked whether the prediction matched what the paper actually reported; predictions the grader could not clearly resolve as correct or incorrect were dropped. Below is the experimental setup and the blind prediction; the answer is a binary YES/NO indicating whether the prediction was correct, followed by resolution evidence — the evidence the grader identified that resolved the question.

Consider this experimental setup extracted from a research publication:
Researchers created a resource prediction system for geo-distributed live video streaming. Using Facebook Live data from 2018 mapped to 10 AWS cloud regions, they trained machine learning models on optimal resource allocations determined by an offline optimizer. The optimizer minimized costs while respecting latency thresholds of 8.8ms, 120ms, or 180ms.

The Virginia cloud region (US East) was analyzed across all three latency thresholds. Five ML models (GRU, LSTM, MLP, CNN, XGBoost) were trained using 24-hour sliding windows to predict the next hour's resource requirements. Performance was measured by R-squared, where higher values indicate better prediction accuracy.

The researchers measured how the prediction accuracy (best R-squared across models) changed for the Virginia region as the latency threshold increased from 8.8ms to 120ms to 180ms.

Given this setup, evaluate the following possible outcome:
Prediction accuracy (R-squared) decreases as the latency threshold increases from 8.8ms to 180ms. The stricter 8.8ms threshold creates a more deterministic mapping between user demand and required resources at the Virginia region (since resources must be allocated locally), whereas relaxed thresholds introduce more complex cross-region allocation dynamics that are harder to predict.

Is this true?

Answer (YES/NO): NO